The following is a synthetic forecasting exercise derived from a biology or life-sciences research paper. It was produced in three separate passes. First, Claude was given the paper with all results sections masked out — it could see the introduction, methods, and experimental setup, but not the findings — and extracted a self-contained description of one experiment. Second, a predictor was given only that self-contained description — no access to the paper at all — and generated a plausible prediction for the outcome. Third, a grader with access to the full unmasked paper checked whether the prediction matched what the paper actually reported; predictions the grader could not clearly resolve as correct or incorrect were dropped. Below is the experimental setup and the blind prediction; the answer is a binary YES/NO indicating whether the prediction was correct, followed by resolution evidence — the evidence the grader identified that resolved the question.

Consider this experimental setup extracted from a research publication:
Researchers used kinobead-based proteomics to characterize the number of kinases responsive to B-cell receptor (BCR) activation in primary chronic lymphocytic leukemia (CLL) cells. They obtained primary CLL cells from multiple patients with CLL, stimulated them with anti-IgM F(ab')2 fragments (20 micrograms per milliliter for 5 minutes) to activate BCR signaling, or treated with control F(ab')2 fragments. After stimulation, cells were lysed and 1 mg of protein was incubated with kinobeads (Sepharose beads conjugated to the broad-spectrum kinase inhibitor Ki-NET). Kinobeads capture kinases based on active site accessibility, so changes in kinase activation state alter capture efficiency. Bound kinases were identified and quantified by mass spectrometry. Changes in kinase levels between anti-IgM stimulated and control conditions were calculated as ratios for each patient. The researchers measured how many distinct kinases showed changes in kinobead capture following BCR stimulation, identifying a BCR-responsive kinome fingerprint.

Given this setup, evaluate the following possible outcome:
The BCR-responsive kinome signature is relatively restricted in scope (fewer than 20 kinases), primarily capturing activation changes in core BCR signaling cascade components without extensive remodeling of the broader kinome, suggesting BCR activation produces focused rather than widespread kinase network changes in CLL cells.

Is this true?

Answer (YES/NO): NO